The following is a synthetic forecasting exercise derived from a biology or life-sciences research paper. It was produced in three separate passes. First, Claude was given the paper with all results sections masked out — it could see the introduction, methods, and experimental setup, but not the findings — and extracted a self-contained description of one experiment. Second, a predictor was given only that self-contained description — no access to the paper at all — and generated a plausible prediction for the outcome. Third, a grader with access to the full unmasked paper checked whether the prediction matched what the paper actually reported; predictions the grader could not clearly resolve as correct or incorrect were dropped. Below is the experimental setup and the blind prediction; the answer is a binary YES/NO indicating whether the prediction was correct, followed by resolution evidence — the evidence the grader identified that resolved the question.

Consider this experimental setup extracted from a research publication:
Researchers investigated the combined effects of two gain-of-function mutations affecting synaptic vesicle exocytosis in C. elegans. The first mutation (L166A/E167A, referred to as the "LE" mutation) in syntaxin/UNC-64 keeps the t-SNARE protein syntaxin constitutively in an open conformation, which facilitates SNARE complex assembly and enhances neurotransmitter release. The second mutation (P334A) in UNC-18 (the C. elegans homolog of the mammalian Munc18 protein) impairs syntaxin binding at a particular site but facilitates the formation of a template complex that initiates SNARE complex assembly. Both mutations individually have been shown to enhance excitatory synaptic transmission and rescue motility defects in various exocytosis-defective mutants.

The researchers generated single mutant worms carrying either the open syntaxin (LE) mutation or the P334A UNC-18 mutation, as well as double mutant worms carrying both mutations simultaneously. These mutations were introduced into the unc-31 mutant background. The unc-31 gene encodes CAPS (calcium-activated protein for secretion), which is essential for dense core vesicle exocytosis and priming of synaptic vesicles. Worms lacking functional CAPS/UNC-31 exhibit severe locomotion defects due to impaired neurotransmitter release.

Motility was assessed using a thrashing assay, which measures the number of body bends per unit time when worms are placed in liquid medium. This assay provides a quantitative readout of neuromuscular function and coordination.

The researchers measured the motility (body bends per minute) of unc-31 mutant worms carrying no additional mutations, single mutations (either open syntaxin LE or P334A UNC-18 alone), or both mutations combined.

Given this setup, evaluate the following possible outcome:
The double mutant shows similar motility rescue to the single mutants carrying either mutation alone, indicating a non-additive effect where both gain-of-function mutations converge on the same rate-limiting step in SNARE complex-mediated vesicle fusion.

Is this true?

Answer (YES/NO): NO